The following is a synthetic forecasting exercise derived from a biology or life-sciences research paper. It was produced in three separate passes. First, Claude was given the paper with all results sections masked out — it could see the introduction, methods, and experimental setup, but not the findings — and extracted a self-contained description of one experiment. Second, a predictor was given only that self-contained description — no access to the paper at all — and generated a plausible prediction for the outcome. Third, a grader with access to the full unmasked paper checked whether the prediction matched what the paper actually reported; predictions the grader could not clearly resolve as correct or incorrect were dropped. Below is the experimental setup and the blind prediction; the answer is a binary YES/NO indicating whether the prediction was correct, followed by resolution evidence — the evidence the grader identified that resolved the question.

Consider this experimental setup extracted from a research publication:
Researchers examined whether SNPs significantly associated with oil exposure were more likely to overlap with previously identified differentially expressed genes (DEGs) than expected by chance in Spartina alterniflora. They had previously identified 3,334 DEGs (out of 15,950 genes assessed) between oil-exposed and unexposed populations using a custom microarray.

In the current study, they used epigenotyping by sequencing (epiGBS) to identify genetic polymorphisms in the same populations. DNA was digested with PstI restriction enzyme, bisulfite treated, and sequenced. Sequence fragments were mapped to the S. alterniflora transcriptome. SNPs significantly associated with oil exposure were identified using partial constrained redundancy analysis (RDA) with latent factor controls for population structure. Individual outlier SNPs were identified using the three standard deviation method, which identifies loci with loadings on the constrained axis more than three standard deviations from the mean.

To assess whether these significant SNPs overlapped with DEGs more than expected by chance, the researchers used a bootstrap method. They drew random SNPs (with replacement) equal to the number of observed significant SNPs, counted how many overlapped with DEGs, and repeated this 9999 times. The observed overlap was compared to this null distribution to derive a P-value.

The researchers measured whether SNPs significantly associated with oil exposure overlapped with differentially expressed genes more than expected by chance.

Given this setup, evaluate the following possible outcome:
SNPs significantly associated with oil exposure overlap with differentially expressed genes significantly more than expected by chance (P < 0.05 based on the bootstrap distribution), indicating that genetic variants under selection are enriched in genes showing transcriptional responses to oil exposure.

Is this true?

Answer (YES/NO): NO